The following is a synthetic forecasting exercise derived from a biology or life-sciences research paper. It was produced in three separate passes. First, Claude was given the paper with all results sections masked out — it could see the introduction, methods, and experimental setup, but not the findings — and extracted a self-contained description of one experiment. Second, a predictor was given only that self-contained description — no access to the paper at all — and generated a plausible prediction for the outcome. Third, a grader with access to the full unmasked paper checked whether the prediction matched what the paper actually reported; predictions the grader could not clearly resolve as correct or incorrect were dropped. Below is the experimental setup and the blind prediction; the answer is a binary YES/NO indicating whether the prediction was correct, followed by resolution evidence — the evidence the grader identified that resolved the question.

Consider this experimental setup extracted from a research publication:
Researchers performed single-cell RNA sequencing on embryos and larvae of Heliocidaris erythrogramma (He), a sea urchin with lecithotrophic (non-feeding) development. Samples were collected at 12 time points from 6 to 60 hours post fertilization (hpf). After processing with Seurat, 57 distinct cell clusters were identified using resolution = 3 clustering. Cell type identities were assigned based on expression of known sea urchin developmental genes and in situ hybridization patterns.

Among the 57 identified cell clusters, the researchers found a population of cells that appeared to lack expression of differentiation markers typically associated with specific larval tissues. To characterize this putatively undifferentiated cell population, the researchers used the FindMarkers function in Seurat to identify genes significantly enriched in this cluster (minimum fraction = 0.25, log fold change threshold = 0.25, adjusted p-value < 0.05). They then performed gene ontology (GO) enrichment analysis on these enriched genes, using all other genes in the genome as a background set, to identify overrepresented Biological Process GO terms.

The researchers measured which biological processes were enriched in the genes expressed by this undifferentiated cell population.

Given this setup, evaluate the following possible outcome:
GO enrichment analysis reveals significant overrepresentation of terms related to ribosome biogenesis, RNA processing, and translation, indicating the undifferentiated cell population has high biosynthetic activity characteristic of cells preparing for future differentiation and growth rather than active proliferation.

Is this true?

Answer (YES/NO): NO